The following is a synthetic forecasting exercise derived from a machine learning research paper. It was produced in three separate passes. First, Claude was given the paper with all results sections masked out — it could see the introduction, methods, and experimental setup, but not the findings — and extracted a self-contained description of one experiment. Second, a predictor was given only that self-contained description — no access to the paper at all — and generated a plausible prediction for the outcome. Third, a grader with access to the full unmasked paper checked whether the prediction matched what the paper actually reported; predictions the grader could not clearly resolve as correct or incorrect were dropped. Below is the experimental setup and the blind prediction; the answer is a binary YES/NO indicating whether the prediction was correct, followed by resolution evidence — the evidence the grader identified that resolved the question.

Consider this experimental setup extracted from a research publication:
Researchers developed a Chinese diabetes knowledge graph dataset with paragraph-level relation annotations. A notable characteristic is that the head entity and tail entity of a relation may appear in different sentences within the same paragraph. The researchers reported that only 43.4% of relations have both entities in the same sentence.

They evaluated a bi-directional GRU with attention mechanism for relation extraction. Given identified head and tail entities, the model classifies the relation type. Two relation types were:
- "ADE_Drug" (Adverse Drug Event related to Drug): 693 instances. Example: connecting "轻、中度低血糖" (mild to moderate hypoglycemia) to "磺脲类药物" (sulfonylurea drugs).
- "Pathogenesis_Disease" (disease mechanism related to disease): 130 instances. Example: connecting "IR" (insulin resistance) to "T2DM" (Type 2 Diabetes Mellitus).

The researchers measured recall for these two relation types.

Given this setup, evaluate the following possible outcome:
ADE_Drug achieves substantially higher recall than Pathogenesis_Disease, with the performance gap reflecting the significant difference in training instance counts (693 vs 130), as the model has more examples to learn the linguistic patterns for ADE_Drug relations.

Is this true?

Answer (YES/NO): NO